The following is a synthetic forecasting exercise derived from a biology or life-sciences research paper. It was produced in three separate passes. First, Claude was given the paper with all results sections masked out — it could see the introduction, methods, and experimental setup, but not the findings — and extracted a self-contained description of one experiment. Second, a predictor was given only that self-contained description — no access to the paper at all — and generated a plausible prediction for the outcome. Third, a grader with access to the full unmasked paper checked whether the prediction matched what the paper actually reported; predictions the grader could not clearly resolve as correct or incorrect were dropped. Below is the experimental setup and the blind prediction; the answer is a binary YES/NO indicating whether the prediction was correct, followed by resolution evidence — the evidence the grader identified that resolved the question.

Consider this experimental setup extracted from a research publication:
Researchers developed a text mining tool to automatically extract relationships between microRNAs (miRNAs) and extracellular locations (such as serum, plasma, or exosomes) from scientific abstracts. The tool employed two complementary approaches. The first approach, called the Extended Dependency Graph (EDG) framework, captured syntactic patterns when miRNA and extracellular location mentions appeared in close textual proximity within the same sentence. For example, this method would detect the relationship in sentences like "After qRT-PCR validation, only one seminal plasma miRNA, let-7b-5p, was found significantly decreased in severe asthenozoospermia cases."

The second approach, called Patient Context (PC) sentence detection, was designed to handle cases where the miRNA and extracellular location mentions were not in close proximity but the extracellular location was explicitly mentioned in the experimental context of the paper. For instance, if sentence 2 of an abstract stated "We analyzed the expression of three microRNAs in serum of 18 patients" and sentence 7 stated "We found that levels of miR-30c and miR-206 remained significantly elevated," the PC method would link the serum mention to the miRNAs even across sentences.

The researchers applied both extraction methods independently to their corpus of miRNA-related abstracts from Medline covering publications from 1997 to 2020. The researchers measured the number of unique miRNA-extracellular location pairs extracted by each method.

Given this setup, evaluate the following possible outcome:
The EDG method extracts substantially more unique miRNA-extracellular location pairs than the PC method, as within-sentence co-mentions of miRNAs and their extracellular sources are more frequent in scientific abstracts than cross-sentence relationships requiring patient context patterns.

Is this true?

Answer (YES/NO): YES